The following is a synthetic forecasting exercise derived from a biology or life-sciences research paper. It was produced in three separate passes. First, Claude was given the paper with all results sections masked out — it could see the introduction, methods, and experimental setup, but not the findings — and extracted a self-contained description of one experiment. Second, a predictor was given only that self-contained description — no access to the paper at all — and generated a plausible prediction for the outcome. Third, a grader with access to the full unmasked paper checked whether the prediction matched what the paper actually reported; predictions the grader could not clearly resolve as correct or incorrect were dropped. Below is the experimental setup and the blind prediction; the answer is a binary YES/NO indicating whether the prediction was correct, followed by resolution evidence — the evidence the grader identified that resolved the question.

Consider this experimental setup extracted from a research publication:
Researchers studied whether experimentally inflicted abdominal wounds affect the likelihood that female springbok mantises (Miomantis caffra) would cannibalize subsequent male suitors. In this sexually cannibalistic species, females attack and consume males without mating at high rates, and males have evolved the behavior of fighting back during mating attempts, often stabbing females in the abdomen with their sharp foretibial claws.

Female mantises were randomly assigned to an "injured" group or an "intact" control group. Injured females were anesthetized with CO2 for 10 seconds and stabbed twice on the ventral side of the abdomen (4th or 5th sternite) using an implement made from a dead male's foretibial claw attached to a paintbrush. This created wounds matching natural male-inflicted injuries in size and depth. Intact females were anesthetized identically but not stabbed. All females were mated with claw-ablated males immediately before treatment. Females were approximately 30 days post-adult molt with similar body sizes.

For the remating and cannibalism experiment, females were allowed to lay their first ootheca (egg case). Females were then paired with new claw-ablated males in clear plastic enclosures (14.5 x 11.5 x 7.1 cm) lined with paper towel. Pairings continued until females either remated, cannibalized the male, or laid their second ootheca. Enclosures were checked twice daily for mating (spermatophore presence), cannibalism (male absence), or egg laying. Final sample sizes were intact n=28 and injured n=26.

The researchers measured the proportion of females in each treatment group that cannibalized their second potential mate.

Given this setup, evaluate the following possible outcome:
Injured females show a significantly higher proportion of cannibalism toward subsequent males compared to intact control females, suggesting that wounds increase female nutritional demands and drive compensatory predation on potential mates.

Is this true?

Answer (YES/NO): NO